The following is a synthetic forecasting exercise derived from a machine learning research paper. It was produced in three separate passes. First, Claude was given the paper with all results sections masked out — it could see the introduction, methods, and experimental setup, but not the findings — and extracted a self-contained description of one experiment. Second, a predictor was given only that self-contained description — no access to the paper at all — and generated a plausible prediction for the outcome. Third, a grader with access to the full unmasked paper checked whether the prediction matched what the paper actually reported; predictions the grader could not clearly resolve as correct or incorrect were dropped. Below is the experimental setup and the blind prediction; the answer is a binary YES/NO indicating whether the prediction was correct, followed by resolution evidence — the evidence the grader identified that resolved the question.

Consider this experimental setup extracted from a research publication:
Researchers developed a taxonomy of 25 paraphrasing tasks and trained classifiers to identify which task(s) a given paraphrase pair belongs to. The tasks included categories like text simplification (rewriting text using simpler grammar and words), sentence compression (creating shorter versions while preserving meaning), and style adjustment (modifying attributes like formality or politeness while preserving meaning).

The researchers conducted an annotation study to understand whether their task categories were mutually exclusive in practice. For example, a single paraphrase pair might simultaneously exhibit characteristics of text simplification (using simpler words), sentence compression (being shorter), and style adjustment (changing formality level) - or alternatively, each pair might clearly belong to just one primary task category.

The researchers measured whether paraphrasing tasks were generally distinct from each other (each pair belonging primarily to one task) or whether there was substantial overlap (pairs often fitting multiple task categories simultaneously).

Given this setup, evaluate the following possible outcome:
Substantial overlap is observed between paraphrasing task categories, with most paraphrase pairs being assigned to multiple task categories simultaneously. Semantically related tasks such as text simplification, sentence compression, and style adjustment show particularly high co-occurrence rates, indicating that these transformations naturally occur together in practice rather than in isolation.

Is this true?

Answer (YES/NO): NO